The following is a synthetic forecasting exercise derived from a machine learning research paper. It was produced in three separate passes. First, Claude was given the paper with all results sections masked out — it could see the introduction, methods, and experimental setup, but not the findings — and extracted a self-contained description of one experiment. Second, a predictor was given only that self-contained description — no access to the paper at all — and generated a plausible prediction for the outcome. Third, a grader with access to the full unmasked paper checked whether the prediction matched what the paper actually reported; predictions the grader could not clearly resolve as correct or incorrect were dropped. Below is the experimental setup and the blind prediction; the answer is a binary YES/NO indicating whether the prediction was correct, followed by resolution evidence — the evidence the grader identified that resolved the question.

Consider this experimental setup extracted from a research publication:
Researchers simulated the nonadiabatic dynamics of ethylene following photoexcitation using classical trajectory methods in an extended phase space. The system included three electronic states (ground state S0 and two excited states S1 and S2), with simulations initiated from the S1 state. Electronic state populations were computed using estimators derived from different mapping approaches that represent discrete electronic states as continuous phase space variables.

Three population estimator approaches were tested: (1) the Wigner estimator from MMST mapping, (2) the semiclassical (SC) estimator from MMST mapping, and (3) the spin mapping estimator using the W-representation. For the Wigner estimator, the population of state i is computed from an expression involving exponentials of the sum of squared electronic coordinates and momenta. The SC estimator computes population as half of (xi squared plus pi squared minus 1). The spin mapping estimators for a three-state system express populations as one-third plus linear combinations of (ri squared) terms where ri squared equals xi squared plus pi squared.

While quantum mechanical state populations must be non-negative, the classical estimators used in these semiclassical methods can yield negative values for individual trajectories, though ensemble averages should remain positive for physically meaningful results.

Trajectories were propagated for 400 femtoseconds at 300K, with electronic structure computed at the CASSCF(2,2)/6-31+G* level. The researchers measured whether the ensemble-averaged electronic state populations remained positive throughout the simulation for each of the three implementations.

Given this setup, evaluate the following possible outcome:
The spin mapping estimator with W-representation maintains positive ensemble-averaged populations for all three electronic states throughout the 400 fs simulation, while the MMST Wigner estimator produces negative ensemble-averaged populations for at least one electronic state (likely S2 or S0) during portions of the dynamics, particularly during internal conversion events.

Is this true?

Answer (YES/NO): NO